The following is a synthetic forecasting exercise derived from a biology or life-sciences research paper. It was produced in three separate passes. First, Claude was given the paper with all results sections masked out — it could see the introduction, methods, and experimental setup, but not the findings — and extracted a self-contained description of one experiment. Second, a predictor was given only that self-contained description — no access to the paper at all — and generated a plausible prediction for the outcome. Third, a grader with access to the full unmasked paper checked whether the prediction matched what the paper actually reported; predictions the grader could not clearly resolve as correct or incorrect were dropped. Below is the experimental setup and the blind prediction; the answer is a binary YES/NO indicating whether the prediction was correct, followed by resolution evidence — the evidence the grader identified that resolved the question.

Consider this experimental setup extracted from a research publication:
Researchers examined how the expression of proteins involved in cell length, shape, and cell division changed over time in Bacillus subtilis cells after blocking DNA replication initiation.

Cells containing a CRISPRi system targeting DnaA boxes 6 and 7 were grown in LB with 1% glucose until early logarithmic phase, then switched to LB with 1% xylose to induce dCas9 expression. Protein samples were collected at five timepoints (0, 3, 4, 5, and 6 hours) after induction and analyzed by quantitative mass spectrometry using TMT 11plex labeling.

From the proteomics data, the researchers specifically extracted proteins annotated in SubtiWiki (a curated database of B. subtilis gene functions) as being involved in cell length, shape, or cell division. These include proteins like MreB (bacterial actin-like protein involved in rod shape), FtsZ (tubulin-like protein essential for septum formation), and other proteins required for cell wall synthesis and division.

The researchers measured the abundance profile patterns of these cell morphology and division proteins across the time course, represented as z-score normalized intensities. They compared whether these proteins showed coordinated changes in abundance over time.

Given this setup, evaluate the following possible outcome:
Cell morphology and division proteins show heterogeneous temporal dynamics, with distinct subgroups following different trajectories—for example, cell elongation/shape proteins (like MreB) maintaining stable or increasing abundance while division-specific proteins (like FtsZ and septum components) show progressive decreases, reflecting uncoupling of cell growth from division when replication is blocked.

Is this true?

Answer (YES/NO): NO